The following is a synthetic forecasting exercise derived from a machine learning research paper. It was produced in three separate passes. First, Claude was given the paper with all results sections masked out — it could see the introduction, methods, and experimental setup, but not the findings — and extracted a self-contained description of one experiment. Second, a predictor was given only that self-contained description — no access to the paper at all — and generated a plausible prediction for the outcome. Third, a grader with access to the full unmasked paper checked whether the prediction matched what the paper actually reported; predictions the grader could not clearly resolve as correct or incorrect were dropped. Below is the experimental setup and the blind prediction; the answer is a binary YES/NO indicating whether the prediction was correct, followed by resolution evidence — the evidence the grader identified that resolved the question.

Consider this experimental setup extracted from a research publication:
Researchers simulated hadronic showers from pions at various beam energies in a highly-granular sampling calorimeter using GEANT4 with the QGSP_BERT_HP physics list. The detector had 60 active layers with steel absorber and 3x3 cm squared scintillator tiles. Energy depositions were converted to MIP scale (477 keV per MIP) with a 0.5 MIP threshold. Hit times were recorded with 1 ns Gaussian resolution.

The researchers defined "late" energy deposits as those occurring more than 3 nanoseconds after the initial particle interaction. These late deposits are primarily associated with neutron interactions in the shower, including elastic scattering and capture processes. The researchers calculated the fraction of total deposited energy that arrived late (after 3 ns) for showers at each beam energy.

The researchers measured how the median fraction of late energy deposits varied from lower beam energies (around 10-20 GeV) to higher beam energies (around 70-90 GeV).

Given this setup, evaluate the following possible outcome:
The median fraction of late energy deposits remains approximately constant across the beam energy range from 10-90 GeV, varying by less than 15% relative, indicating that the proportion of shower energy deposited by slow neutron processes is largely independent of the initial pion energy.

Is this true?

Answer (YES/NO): NO